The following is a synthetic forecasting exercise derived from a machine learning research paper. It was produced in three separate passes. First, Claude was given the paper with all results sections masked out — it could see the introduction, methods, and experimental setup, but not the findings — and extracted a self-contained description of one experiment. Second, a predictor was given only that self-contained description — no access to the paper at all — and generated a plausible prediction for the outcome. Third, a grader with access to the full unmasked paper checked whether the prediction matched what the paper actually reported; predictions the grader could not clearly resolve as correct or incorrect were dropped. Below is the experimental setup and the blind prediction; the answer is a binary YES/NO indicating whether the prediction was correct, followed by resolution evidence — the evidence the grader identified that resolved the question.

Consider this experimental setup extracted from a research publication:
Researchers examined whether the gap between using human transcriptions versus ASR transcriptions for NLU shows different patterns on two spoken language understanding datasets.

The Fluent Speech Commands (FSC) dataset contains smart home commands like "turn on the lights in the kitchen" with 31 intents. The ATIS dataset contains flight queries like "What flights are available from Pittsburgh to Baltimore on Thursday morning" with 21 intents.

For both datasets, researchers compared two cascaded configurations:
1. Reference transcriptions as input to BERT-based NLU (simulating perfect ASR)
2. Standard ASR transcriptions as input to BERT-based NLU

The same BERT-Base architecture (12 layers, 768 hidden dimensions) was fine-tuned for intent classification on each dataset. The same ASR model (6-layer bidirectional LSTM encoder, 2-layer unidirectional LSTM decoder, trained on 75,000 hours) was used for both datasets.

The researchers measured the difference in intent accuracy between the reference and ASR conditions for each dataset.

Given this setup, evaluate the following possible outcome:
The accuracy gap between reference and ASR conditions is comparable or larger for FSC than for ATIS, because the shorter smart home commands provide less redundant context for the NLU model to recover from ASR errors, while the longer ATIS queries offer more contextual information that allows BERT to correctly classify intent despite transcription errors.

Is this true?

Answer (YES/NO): YES